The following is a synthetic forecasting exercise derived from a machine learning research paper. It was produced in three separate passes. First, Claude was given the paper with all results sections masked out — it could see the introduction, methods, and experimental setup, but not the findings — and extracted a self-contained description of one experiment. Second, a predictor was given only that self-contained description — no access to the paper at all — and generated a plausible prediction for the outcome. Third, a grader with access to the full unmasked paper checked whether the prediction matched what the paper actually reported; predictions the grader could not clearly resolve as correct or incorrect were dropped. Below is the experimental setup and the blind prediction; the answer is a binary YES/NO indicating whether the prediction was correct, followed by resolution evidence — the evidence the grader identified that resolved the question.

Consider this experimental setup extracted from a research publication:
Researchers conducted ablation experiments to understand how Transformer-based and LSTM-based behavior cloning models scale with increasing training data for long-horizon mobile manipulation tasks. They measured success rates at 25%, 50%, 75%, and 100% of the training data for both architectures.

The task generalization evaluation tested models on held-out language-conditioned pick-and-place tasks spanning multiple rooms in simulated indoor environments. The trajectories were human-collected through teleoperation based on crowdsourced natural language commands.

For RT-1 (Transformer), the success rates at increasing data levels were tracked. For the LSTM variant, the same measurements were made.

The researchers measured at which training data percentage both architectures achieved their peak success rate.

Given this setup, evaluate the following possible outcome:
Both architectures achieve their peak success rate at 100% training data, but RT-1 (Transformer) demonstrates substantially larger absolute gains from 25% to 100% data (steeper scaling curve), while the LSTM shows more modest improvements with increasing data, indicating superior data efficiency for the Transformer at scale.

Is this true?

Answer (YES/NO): NO